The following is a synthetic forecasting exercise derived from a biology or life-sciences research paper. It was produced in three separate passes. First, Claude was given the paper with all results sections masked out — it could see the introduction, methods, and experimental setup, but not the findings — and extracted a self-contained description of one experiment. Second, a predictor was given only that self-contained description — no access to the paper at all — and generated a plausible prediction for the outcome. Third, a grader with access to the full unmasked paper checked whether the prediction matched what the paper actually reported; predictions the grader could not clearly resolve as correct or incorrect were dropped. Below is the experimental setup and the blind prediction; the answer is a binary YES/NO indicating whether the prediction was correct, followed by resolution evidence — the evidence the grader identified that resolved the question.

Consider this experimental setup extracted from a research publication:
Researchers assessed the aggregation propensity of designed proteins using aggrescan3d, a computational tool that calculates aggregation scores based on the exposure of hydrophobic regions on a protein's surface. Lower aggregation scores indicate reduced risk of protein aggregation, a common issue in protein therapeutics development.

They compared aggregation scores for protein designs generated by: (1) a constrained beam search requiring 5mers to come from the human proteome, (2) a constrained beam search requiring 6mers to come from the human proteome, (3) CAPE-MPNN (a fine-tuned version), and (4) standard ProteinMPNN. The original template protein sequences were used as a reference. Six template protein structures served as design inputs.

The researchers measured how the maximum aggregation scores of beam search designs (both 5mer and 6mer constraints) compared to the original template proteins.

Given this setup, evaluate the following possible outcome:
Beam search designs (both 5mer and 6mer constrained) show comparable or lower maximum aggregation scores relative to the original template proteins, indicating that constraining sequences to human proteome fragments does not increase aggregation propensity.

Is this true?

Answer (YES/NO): YES